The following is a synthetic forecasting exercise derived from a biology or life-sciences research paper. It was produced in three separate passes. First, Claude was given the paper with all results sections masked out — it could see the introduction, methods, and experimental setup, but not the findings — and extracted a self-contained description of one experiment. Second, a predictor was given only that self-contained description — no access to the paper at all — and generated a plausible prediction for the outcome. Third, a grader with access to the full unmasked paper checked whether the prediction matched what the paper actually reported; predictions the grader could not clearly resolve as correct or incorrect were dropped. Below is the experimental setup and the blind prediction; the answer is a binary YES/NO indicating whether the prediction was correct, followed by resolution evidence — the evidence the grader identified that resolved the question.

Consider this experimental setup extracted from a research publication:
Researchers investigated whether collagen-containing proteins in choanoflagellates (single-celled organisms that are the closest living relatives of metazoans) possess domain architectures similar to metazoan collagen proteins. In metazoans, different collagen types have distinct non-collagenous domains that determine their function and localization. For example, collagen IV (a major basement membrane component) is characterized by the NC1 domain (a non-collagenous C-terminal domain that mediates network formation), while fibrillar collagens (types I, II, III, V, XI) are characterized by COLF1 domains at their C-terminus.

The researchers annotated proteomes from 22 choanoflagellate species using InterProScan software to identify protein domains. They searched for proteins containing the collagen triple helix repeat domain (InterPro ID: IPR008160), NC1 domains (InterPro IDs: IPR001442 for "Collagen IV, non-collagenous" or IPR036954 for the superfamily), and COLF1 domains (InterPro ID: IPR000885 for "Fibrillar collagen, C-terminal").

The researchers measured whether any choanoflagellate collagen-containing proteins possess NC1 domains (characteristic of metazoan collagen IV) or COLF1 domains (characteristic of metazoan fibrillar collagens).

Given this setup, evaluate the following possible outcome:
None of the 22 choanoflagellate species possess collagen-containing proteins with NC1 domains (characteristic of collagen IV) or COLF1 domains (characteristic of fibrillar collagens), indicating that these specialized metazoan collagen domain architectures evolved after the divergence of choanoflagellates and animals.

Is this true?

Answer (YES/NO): YES